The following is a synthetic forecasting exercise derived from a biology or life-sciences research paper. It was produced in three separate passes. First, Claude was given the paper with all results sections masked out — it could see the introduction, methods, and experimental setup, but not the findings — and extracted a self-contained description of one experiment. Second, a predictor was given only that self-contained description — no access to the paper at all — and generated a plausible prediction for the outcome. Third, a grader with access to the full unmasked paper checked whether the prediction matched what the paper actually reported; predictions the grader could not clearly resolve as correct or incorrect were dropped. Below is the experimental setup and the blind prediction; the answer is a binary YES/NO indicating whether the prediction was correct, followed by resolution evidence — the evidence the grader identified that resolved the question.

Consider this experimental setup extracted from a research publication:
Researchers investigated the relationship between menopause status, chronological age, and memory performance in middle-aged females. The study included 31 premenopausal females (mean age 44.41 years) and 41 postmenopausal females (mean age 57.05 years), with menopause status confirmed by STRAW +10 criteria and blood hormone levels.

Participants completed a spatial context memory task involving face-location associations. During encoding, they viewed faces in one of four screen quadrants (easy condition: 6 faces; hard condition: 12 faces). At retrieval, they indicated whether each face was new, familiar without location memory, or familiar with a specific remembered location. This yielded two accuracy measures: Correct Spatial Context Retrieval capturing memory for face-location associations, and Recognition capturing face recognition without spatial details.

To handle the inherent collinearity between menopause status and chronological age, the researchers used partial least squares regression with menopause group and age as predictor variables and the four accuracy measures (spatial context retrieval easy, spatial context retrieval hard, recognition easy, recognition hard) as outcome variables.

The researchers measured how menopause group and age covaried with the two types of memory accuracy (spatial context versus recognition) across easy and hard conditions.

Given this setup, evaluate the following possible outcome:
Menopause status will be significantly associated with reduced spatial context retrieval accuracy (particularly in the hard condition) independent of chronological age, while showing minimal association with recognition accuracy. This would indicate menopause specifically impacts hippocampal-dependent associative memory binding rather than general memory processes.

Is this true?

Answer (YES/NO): NO